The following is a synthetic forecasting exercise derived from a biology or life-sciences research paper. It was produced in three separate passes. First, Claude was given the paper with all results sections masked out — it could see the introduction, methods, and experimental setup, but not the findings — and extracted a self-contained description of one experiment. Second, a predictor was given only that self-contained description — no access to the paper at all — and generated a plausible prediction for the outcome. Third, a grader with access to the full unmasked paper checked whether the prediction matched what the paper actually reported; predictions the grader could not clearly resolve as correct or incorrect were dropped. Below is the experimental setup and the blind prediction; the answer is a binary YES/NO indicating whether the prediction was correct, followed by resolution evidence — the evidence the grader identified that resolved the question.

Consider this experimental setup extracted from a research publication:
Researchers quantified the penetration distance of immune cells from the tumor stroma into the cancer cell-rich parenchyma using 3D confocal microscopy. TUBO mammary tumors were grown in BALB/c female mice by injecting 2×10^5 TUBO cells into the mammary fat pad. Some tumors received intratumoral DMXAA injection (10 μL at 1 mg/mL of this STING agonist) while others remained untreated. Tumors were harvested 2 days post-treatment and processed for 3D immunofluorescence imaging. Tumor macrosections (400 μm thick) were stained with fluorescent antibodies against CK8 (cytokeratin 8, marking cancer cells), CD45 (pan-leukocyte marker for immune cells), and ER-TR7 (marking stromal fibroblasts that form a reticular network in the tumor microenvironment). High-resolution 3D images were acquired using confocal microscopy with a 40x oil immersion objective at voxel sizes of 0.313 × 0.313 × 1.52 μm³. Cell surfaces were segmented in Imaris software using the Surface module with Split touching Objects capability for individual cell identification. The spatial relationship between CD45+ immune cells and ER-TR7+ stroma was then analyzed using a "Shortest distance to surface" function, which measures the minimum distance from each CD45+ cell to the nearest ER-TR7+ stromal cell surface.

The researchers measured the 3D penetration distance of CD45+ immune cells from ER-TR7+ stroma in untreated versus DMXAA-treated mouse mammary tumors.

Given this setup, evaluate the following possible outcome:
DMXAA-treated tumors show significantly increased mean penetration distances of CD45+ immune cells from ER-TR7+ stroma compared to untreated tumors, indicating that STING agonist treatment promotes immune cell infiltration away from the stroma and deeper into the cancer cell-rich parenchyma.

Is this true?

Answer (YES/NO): YES